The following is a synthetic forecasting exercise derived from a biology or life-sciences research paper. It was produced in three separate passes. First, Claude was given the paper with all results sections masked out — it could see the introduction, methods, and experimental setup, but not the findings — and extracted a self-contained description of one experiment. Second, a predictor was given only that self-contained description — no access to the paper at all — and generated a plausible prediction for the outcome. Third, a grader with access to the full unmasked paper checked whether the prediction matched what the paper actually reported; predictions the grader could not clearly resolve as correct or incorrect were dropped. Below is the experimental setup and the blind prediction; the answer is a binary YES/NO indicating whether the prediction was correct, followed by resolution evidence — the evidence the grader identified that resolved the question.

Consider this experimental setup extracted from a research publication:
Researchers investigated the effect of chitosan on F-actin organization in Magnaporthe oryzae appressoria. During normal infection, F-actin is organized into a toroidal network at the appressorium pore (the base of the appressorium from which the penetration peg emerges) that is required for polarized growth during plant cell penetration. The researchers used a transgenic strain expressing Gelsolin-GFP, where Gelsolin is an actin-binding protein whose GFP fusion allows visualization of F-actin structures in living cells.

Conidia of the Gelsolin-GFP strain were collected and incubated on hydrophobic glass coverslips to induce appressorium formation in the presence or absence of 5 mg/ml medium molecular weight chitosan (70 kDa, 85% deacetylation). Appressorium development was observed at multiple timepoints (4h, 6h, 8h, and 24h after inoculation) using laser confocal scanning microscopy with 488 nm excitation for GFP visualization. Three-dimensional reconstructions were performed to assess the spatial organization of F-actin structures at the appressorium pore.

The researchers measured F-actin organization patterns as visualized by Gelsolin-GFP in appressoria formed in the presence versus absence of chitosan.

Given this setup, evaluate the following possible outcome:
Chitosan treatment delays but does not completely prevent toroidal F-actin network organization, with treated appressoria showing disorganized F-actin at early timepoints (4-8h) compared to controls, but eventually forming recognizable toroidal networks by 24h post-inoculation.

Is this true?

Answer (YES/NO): NO